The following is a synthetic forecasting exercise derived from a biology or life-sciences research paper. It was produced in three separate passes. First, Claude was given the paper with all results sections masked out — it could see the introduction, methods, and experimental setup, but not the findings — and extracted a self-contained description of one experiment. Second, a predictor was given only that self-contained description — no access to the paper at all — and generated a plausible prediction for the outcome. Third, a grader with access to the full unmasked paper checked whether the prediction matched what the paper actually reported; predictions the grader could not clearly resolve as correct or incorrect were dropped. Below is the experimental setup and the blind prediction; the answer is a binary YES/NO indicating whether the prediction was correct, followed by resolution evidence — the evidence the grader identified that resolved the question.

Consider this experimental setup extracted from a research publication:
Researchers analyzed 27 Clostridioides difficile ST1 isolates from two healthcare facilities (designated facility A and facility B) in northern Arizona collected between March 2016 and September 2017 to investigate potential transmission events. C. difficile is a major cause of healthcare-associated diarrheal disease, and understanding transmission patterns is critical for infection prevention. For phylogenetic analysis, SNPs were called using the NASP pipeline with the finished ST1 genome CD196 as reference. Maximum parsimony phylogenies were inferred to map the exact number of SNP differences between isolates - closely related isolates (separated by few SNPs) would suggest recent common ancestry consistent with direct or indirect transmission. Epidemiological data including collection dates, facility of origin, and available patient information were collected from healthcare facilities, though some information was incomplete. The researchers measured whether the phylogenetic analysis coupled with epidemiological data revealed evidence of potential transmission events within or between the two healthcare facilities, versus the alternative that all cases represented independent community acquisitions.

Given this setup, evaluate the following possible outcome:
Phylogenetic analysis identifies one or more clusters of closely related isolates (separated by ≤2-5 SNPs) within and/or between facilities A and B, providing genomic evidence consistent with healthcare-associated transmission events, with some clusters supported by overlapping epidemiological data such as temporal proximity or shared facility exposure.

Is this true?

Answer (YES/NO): YES